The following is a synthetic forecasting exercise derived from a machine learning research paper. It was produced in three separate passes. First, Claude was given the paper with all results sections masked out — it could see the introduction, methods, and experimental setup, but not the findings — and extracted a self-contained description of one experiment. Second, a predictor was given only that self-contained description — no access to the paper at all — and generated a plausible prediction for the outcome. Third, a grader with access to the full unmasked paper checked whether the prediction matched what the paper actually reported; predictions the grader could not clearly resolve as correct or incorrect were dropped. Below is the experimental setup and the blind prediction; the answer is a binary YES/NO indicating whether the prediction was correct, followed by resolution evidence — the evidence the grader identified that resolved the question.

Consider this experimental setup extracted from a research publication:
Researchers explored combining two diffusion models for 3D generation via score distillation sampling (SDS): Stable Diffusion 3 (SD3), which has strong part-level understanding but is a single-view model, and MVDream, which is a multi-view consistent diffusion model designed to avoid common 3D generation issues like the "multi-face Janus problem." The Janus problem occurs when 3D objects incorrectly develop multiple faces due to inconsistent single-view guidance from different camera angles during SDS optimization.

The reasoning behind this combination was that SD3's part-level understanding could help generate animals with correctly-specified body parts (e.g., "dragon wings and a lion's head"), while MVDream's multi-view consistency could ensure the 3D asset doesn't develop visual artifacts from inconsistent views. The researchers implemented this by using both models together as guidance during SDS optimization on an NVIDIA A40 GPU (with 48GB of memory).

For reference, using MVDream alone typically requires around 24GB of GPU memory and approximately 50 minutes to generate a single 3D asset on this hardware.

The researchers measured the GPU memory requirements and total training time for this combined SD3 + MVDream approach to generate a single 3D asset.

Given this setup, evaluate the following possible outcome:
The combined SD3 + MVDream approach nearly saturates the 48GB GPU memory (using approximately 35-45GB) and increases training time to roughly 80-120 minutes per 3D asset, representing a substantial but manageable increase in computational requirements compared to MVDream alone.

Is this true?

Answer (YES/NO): NO